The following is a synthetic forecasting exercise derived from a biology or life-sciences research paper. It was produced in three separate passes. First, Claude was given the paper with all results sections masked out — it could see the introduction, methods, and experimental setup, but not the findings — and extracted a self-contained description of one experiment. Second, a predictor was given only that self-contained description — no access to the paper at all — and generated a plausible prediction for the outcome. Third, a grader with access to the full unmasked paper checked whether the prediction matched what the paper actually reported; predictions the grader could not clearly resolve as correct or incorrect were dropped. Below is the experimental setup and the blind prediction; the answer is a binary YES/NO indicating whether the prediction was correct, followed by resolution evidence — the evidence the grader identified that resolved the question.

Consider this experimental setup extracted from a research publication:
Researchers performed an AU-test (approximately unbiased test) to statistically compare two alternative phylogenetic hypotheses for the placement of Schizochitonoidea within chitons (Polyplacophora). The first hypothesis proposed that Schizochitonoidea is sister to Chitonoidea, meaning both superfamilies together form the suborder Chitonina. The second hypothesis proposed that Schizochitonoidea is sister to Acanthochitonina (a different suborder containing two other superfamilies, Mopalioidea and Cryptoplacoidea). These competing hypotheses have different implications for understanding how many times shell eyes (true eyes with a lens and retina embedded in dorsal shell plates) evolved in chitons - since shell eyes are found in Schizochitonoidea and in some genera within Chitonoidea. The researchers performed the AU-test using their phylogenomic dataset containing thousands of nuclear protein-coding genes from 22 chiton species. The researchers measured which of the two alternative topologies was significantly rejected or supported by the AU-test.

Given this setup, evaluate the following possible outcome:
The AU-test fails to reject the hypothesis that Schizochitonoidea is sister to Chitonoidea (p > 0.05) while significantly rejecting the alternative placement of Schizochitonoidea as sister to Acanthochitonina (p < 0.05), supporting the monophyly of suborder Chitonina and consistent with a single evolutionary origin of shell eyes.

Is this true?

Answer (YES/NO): YES